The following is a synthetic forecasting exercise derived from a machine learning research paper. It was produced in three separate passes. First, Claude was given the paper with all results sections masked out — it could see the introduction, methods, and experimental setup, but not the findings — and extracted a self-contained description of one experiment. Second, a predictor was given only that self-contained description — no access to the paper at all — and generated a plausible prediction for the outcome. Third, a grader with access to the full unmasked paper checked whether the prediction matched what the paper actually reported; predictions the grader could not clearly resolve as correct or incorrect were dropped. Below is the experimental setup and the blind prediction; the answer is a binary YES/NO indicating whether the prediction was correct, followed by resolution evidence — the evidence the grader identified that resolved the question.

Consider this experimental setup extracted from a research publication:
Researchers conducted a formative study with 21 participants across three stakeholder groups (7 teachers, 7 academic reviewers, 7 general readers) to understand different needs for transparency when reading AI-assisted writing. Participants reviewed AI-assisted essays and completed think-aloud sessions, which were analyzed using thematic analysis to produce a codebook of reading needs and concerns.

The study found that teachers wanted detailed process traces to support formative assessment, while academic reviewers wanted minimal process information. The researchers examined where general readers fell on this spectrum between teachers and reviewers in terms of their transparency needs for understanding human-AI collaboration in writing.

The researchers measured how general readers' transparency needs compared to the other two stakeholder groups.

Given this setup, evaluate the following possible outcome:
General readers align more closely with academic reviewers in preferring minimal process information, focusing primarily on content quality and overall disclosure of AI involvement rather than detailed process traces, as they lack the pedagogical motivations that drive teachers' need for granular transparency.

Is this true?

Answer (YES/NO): NO